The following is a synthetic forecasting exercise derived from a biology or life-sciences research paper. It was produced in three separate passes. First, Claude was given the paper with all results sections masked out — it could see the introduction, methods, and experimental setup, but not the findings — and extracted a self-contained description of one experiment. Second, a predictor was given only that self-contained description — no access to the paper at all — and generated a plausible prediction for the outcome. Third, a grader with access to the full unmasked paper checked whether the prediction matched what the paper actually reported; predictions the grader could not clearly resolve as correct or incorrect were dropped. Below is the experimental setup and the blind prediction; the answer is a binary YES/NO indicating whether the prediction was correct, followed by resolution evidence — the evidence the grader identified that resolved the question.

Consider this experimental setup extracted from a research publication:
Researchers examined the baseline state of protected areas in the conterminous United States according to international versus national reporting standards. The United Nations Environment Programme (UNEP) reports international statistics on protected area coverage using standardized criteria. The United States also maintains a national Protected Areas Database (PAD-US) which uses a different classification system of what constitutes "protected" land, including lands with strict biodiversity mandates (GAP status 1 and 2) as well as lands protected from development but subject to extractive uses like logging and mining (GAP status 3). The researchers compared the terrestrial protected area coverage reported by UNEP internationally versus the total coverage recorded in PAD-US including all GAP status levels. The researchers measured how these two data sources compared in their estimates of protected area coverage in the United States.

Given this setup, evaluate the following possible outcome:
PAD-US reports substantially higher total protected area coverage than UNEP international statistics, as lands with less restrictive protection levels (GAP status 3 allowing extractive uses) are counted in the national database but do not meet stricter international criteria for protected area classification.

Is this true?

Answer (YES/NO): YES